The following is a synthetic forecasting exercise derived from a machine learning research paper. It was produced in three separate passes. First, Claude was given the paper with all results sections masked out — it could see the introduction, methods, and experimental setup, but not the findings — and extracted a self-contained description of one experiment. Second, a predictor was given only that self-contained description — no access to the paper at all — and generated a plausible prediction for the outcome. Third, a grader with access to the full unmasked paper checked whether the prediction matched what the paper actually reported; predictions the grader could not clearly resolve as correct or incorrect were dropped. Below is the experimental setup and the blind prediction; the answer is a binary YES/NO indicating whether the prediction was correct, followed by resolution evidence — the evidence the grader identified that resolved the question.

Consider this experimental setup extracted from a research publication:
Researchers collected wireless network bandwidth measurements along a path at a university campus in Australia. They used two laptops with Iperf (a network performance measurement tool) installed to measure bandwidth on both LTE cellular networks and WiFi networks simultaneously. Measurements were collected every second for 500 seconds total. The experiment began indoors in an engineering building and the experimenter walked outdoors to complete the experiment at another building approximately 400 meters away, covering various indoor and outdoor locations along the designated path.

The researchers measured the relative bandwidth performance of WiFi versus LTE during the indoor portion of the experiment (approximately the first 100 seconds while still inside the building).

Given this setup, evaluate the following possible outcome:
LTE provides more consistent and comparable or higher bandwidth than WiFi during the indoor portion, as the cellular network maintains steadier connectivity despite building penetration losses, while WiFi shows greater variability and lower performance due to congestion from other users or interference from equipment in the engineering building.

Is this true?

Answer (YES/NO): NO